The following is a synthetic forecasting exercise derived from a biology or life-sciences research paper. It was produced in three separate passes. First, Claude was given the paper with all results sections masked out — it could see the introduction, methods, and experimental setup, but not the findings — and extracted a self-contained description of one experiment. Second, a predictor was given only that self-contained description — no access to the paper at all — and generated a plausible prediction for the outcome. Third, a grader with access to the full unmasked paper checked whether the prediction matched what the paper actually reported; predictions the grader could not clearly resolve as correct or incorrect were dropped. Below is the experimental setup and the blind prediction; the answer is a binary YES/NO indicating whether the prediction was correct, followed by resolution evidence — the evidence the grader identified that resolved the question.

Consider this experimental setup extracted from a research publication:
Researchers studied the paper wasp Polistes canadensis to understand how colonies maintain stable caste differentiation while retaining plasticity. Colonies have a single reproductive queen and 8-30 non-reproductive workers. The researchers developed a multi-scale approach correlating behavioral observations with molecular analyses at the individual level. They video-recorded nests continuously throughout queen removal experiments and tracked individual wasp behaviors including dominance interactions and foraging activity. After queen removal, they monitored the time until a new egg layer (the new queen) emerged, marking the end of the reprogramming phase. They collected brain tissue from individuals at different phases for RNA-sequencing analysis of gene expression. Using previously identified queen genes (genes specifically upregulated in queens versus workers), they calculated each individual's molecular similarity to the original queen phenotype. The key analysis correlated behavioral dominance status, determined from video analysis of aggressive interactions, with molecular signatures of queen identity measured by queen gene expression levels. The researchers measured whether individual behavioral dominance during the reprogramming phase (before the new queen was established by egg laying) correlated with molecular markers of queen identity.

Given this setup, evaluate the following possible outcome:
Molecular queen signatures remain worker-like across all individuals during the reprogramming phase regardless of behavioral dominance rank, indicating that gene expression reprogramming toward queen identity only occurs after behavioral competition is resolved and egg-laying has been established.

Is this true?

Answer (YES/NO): NO